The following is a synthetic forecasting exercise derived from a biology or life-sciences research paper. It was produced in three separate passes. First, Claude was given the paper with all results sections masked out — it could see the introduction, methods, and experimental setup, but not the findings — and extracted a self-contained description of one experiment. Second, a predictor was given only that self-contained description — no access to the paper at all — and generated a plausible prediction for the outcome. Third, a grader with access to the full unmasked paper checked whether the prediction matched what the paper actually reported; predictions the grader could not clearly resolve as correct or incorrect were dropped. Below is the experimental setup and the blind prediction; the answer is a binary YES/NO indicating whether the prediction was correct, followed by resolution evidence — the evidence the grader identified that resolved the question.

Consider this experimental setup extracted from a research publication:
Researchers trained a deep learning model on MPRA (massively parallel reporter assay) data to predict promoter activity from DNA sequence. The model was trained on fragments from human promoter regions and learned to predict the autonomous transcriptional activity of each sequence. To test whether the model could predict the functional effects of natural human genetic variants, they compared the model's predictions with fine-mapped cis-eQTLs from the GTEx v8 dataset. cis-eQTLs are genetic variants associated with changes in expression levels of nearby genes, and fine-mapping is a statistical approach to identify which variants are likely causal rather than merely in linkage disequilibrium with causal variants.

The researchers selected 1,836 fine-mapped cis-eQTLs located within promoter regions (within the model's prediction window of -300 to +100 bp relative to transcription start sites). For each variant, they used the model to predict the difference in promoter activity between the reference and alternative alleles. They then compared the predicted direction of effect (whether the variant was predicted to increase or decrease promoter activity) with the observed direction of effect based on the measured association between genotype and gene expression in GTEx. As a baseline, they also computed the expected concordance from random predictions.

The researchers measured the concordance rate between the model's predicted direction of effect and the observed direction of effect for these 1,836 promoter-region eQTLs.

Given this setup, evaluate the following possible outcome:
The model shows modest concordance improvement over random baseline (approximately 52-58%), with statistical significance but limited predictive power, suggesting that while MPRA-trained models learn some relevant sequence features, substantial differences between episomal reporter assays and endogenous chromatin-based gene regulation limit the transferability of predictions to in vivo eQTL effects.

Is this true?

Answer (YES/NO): NO